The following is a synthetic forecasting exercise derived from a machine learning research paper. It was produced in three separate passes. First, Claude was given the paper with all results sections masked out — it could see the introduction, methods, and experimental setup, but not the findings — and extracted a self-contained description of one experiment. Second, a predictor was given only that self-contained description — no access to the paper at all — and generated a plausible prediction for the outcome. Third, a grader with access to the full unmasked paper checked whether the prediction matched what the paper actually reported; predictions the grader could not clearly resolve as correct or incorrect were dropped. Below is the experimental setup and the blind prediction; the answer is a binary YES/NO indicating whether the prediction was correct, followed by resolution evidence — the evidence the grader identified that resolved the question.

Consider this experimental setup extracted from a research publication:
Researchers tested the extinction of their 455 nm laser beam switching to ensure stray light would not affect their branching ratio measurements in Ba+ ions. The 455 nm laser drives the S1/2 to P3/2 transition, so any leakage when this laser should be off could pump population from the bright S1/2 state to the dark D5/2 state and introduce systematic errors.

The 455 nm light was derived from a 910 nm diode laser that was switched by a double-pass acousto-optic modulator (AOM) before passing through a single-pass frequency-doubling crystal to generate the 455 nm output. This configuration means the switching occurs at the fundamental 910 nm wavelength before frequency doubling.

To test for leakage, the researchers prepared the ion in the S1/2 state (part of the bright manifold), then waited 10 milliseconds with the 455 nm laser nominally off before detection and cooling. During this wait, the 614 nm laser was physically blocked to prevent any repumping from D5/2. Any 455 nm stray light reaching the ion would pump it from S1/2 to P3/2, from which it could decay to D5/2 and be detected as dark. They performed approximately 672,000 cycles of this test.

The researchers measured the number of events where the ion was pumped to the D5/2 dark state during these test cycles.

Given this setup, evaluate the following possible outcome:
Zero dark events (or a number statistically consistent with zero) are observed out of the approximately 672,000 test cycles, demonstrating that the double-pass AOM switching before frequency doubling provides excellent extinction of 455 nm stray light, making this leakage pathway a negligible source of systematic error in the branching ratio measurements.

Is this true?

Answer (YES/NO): NO